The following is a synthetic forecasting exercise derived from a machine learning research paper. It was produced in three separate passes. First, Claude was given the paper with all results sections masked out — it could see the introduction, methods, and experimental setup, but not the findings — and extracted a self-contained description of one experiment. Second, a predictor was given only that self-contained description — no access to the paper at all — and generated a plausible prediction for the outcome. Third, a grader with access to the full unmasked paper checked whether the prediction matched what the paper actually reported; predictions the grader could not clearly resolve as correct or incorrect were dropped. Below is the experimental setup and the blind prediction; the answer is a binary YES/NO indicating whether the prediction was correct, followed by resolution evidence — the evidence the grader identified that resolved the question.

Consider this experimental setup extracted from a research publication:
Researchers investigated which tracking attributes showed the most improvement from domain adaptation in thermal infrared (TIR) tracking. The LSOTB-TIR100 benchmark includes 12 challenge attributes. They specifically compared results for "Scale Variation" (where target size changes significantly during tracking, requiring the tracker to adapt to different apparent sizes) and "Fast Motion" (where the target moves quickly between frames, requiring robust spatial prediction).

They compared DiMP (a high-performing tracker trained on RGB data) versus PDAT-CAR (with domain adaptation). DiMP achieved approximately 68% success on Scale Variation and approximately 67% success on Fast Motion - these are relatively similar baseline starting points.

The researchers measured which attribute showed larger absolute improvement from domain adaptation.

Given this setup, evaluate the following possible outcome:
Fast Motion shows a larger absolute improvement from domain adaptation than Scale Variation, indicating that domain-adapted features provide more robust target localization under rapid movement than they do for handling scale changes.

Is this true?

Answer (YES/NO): NO